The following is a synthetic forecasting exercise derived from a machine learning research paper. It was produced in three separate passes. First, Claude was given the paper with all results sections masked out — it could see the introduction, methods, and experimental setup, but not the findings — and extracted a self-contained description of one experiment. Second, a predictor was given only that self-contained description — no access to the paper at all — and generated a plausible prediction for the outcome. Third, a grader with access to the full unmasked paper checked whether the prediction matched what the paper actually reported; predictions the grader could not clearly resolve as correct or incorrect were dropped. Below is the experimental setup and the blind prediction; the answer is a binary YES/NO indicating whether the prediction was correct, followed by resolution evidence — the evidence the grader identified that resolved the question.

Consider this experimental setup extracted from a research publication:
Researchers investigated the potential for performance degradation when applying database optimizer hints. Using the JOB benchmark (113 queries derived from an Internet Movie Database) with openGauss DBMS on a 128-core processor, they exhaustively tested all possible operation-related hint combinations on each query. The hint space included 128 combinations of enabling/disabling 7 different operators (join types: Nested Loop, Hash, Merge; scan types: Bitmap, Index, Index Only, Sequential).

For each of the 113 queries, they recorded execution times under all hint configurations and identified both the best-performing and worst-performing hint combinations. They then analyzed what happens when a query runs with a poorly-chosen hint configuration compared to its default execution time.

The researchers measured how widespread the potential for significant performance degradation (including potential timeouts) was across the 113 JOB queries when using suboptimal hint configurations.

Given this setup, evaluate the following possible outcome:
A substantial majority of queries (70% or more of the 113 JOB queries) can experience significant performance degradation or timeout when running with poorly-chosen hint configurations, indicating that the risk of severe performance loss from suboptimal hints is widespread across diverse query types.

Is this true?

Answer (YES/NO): YES